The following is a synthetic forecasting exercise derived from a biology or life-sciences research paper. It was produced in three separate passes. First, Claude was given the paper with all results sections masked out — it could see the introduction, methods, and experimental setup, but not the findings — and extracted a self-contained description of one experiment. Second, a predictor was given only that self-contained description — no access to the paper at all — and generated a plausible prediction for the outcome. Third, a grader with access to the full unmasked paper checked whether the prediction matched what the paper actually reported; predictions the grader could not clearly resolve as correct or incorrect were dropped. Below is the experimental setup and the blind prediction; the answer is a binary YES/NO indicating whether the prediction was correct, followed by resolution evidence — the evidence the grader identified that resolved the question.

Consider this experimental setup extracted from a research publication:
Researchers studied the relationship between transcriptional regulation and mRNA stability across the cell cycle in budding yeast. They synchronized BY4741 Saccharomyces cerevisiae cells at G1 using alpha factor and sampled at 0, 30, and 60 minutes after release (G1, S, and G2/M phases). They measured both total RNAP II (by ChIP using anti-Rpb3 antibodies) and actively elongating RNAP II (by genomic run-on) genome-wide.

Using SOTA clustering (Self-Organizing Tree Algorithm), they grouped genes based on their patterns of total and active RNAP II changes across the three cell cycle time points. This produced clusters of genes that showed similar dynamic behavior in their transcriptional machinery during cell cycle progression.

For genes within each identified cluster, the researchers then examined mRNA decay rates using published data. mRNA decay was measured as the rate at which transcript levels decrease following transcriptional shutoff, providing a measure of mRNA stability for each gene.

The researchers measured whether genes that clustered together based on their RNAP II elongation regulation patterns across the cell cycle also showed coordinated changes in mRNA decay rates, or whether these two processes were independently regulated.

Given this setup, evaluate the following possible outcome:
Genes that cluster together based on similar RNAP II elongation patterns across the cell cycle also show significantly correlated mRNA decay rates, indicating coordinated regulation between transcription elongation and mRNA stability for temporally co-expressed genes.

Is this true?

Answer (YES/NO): YES